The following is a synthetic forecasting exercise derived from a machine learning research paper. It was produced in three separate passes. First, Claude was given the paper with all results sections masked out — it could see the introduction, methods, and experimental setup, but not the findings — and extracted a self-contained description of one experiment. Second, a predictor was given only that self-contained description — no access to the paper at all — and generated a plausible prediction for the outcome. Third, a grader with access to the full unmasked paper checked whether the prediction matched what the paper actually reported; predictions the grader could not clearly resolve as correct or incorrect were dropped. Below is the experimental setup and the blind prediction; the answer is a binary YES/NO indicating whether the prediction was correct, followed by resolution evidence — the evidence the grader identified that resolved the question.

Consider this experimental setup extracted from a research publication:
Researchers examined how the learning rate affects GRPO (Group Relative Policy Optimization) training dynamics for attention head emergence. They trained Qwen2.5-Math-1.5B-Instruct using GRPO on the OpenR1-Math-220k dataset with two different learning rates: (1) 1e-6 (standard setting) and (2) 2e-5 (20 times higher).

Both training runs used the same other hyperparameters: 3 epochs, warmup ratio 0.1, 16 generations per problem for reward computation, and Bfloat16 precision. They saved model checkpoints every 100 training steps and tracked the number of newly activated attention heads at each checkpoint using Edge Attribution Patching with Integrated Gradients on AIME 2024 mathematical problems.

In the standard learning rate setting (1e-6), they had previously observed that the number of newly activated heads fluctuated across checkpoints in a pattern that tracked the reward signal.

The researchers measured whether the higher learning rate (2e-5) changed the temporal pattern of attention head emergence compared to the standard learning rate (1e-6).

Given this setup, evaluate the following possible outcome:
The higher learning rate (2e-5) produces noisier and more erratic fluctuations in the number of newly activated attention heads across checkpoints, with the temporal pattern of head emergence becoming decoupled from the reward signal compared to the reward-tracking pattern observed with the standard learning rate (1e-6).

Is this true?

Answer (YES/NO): NO